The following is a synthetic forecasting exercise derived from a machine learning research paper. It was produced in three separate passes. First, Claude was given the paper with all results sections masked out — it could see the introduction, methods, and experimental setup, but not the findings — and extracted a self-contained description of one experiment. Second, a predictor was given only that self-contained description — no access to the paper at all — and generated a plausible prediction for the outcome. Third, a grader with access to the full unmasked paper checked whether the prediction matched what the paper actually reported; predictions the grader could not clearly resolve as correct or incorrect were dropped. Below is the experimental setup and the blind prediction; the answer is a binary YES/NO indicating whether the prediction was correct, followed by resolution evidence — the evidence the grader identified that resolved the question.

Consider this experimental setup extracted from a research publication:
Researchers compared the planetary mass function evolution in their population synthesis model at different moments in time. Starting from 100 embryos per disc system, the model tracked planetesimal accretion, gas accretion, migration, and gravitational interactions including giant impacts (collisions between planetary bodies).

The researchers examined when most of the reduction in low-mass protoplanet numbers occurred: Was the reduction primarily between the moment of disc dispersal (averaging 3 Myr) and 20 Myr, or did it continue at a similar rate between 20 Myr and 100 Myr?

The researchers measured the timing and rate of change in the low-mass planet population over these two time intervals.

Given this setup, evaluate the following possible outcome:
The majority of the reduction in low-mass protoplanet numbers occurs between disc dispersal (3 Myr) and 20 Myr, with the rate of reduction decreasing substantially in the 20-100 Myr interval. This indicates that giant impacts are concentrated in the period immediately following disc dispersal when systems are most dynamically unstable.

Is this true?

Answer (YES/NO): YES